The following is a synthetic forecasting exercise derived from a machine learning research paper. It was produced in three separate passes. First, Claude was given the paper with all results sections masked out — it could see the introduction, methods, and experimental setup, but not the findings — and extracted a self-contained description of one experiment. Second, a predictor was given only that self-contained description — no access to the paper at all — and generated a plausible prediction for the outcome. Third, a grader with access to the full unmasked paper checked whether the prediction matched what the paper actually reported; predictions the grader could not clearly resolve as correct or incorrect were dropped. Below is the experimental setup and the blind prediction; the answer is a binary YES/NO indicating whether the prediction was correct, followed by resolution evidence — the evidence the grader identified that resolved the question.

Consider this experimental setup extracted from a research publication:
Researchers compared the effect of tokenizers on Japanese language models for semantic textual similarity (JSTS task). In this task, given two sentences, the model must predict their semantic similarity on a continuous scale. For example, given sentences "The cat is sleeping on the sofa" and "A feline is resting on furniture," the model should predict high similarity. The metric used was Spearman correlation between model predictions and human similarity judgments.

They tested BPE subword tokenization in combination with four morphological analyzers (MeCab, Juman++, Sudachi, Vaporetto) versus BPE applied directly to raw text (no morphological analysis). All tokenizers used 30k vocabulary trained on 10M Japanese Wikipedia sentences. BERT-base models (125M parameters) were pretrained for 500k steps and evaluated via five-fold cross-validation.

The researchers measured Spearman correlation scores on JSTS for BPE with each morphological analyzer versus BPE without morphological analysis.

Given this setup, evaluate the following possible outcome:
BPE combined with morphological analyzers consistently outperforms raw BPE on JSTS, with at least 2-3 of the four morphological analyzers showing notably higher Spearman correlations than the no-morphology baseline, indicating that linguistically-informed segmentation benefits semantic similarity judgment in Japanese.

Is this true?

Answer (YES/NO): YES